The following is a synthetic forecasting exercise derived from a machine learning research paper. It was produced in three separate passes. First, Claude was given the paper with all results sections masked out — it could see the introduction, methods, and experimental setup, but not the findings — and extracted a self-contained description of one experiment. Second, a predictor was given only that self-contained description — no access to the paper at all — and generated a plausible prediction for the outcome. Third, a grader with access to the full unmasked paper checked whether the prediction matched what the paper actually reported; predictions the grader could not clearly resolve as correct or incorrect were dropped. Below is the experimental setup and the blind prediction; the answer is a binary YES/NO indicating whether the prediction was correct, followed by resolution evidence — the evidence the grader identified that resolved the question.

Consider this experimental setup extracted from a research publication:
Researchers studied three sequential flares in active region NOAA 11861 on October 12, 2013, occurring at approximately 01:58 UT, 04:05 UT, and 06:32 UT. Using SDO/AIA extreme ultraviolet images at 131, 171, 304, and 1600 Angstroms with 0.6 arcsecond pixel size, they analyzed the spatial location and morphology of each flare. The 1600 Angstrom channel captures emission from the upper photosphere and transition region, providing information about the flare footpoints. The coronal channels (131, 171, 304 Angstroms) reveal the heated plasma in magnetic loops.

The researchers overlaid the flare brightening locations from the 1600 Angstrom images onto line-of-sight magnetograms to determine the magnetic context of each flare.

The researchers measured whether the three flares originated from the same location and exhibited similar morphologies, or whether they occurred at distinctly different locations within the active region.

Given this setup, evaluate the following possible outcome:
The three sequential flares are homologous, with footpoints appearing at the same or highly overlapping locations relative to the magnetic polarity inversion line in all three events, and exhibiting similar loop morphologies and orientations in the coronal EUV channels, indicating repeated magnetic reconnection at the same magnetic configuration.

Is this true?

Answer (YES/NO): YES